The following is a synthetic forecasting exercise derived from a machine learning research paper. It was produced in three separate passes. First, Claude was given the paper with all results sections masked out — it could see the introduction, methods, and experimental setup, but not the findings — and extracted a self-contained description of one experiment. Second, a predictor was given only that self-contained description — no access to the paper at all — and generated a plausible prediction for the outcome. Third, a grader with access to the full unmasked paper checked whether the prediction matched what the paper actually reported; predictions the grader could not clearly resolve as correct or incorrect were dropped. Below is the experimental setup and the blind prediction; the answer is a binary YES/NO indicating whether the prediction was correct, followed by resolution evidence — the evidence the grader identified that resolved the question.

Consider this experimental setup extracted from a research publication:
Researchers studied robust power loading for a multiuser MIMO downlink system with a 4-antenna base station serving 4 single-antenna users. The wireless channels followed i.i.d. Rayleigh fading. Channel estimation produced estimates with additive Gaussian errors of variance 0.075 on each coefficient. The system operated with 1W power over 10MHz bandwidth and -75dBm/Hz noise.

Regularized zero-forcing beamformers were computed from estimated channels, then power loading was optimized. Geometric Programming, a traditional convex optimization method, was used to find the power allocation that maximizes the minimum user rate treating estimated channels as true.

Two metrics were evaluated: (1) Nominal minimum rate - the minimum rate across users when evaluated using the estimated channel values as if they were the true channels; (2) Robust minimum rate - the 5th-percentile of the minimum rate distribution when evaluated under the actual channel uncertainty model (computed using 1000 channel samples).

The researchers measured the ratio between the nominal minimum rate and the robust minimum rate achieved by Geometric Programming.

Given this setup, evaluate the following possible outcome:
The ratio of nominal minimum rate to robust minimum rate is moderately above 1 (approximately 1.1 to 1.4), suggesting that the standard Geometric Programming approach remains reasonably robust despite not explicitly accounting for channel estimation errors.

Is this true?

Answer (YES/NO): NO